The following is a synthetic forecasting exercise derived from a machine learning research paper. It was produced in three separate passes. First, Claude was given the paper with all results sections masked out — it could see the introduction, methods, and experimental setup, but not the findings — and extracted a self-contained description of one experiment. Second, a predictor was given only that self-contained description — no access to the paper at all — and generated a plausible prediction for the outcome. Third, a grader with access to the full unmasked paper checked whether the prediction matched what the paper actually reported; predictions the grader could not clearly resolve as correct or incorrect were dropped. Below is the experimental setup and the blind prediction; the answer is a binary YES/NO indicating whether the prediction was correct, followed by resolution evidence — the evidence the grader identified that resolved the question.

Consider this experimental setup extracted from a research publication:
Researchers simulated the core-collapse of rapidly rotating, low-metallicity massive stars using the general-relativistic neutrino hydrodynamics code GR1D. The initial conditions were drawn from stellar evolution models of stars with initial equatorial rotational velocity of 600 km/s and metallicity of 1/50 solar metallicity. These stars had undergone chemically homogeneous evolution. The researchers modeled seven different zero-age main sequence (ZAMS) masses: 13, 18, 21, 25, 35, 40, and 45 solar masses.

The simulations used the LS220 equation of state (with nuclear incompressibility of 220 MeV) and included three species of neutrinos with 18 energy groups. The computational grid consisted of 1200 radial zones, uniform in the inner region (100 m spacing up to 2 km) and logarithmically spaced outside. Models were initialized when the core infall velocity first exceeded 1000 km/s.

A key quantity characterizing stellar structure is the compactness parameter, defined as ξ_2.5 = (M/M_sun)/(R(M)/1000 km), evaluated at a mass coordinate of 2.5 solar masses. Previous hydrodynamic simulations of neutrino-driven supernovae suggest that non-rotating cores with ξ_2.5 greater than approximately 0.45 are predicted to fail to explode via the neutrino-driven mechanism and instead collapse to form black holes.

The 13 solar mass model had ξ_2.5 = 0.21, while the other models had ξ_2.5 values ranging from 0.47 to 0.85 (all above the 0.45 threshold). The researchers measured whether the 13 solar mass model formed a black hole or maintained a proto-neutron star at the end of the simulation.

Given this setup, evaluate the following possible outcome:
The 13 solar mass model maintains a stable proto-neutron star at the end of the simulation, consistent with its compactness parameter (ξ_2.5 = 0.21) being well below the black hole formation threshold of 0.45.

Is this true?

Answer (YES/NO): YES